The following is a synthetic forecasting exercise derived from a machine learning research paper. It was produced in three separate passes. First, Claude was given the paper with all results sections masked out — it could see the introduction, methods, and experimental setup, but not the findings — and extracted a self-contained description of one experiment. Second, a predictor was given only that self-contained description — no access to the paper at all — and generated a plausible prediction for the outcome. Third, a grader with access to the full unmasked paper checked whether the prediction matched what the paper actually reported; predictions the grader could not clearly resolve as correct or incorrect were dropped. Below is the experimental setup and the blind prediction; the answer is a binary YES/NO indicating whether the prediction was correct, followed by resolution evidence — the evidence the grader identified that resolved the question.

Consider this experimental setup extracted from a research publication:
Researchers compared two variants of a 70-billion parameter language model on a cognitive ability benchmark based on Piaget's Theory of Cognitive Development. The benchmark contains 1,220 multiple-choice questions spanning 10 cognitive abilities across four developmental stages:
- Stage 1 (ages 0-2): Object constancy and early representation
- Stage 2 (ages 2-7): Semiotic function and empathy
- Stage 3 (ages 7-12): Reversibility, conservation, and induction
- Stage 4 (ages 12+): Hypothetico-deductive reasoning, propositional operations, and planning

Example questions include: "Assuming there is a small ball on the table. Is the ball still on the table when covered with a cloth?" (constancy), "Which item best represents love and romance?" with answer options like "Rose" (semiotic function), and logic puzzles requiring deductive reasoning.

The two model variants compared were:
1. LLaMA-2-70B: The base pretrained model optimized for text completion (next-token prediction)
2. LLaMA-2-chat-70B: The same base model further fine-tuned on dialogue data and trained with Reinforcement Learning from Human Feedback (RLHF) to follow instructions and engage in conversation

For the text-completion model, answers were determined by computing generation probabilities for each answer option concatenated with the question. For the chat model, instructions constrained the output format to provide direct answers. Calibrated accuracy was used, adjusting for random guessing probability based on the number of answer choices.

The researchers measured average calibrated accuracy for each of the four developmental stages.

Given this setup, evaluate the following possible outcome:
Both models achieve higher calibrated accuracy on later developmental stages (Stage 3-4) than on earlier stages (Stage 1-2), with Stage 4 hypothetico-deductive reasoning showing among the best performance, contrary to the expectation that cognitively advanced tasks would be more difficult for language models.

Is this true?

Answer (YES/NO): NO